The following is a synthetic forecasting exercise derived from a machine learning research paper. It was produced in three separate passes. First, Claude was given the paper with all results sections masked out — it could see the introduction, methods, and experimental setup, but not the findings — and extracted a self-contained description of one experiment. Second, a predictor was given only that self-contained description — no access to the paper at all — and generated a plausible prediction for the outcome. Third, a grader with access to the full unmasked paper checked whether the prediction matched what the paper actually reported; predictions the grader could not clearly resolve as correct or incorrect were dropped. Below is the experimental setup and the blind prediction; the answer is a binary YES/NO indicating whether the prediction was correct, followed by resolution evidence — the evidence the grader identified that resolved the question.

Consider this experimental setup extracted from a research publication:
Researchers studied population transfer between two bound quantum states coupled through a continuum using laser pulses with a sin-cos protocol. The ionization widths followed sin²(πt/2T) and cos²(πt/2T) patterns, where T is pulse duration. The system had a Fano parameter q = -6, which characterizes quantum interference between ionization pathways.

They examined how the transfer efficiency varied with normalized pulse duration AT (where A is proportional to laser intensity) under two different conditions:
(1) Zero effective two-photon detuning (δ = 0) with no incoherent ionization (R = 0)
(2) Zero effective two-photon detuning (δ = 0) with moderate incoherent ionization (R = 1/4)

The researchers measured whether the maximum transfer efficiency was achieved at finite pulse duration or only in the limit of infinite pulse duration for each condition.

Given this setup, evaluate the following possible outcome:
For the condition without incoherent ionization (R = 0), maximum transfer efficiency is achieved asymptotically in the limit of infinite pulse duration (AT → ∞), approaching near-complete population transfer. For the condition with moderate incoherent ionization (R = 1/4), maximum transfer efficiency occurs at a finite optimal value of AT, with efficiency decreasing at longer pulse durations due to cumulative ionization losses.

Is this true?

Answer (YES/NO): YES